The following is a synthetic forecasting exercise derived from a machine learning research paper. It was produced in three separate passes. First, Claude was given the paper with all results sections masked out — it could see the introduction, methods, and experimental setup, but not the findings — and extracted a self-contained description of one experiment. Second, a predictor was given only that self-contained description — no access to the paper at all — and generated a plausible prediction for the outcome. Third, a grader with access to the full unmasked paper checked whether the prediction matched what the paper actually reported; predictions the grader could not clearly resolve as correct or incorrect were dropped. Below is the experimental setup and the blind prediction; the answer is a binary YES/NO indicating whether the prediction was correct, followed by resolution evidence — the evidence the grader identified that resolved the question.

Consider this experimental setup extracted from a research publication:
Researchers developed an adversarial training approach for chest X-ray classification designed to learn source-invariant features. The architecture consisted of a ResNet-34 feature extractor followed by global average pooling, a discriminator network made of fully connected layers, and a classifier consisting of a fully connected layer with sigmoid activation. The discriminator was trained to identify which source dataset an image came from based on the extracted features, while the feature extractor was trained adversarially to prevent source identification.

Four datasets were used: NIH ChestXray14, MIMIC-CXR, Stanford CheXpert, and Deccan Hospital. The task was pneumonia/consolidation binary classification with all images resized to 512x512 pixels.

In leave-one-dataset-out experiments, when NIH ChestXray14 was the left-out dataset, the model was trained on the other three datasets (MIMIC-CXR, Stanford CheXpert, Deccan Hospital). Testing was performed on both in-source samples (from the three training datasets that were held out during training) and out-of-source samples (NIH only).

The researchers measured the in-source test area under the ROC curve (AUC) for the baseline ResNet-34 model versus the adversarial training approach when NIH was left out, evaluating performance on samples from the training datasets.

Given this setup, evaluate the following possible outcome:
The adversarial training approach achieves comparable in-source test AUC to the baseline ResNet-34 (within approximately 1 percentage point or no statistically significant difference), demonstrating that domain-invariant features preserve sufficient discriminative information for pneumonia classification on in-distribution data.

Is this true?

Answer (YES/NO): NO